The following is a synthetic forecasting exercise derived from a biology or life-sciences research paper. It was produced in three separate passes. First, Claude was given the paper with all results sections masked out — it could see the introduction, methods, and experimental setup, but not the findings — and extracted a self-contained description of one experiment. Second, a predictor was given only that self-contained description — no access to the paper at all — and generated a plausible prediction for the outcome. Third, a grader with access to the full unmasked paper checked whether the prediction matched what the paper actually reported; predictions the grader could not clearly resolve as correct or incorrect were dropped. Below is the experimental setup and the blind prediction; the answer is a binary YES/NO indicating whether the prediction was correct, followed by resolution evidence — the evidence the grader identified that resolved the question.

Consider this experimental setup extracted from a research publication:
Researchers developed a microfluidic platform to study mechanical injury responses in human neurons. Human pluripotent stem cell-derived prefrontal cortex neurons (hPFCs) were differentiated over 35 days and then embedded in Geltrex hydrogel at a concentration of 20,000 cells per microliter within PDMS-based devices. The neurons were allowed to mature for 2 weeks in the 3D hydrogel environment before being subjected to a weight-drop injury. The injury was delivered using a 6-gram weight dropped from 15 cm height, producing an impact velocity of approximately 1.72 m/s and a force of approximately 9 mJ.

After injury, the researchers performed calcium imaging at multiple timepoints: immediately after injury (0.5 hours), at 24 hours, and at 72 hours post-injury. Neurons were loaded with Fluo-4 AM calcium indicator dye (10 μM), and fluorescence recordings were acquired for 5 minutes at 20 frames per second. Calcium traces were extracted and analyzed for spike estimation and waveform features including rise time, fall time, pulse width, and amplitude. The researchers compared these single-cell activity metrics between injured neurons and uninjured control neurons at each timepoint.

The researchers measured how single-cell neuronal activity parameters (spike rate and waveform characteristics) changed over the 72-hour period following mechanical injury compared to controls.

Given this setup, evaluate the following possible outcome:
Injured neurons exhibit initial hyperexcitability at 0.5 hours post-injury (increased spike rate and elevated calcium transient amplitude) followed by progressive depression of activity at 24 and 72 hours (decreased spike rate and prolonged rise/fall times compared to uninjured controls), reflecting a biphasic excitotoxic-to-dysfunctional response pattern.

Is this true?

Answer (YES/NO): NO